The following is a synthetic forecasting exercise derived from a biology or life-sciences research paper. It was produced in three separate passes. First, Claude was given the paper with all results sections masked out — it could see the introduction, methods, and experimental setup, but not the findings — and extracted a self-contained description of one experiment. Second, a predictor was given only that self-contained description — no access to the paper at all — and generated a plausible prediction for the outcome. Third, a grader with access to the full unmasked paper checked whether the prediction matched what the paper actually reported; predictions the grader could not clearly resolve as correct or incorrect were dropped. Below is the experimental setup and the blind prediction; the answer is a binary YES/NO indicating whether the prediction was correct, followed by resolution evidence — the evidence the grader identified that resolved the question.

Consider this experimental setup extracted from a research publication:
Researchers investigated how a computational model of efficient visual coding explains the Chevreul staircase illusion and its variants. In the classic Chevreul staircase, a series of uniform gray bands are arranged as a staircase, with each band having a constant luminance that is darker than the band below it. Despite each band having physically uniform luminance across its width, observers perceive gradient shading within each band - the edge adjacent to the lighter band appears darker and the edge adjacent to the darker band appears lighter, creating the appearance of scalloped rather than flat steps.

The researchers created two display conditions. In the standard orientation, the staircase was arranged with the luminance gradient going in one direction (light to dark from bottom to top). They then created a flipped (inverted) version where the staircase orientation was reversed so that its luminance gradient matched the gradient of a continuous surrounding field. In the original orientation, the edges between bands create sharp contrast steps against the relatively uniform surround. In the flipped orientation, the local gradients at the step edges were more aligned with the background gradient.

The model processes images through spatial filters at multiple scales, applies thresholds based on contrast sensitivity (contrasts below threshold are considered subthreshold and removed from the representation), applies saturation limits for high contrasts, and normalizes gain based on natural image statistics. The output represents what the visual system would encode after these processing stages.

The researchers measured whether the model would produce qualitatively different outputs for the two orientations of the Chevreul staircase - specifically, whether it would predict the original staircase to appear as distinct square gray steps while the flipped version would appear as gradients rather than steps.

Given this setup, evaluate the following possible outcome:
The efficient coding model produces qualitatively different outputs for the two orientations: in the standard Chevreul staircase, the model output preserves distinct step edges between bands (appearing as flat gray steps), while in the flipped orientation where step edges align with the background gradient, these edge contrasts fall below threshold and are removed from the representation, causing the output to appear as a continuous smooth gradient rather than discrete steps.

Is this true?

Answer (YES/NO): YES